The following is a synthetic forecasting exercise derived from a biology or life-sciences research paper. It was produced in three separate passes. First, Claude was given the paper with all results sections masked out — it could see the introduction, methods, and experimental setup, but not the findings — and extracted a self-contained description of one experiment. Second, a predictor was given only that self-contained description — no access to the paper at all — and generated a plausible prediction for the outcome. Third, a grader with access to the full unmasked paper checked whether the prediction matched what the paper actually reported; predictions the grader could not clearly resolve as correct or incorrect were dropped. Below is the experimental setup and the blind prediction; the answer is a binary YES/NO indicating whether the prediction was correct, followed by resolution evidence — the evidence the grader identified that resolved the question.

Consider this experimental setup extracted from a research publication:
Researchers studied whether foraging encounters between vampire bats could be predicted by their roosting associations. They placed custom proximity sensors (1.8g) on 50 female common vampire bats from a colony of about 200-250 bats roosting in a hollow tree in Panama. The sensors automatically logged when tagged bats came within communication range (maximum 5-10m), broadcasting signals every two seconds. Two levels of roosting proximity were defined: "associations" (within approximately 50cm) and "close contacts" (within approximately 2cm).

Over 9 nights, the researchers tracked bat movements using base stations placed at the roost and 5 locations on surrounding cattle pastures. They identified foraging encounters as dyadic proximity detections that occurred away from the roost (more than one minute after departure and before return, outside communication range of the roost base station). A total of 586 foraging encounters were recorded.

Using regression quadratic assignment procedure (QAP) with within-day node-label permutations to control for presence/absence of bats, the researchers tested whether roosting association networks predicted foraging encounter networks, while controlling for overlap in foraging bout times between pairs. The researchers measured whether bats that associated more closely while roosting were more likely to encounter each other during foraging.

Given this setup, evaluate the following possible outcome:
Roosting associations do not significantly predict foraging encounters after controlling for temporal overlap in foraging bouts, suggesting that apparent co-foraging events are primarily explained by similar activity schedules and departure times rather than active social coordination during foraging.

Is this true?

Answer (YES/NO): NO